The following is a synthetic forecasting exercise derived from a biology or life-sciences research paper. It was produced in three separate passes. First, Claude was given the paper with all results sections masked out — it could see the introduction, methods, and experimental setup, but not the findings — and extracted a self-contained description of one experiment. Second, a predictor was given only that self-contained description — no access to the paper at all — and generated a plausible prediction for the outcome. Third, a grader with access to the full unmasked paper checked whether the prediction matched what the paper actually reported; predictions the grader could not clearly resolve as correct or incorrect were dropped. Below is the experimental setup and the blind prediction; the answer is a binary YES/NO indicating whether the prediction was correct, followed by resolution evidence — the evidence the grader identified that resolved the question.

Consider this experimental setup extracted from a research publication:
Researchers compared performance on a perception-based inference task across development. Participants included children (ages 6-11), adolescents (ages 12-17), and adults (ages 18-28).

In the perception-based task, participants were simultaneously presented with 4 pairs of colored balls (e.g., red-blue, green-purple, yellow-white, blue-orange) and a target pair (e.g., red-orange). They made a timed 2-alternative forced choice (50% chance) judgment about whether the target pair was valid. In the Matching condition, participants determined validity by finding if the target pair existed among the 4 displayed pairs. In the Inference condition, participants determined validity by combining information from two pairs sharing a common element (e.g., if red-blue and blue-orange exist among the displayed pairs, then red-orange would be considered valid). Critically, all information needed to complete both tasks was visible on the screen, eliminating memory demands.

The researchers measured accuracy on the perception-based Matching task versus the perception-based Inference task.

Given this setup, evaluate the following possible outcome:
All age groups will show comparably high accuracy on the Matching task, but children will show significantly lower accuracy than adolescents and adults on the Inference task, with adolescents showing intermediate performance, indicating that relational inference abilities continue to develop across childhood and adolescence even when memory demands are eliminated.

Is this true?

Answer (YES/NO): NO